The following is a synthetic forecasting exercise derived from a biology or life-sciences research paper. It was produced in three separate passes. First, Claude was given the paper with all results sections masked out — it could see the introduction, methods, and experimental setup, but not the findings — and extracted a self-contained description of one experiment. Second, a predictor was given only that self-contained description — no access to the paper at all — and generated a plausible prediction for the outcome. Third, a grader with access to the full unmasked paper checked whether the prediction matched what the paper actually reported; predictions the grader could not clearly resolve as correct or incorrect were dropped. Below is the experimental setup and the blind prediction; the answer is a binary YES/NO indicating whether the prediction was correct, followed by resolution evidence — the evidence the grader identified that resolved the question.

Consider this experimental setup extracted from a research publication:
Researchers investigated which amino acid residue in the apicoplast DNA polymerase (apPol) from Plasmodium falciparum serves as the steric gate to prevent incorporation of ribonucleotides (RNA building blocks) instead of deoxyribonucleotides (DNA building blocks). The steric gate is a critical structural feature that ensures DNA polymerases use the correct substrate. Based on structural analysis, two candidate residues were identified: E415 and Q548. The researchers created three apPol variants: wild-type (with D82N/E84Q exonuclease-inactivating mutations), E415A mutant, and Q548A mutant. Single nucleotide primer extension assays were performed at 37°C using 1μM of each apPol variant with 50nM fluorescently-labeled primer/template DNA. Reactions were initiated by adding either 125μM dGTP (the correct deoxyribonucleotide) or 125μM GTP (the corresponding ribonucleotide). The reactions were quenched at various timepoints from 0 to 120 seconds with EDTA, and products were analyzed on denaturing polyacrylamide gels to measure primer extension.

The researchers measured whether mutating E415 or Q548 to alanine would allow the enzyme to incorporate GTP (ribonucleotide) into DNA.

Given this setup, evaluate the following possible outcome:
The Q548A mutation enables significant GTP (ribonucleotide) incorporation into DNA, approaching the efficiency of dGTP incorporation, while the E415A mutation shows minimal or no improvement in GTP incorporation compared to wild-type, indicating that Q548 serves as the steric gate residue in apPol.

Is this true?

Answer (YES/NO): NO